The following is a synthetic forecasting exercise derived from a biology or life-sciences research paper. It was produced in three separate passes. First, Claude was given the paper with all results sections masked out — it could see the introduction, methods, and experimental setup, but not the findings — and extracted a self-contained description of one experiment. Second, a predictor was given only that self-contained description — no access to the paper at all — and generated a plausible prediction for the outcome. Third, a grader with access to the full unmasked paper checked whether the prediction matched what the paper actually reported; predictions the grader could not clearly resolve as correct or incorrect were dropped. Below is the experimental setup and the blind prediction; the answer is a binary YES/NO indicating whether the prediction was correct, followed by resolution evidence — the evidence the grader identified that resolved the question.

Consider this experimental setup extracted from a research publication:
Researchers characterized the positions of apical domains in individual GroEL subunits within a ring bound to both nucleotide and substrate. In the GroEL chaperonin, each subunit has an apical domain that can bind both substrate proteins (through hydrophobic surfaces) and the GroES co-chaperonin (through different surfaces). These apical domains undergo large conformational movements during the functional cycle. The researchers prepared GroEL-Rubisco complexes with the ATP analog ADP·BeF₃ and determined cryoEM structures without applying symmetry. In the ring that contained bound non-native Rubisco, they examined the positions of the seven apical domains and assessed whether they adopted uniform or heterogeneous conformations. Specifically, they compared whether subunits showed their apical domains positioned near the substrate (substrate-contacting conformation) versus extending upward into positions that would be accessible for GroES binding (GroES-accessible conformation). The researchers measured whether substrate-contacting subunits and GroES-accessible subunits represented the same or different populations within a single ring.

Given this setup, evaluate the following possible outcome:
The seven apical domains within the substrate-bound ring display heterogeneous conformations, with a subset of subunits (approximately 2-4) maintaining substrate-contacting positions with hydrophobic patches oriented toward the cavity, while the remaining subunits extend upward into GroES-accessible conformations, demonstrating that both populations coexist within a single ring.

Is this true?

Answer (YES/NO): YES